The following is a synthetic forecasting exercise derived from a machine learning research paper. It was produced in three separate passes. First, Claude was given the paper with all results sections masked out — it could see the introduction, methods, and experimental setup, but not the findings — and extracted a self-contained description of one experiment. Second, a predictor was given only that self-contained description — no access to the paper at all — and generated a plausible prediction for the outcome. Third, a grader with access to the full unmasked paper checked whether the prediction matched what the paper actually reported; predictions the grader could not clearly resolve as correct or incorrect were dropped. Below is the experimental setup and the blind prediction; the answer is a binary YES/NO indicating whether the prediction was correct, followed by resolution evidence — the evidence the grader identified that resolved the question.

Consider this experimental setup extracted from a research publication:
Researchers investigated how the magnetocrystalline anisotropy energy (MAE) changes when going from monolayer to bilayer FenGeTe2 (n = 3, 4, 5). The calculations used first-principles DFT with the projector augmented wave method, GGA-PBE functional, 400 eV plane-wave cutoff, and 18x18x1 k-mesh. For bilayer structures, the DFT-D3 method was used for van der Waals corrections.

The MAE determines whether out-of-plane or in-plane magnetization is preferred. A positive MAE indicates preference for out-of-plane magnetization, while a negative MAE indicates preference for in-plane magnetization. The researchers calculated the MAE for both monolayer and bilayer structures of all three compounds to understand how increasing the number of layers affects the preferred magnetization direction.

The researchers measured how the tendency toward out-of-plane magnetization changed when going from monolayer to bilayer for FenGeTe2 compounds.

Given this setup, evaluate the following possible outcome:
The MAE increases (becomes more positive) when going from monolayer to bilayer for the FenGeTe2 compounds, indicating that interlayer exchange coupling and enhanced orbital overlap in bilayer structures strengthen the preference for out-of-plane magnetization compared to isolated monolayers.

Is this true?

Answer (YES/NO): NO